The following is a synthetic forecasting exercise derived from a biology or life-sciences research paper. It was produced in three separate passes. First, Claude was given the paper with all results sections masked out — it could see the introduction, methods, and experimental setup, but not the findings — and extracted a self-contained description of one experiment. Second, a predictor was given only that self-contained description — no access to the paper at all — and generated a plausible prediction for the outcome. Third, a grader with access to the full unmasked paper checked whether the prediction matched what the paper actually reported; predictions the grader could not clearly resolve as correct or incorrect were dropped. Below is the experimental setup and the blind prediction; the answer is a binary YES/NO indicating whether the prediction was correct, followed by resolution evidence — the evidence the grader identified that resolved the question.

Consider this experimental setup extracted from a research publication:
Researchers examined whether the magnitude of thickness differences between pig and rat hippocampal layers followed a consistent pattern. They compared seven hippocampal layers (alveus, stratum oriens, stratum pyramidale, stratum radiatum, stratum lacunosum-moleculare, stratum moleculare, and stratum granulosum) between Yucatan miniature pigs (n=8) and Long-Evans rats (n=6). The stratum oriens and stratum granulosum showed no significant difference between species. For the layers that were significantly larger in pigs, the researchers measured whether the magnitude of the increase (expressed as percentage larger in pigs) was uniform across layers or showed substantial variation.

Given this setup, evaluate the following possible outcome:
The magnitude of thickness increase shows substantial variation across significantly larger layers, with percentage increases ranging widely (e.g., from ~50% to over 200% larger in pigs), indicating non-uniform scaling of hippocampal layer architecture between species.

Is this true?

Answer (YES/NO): YES